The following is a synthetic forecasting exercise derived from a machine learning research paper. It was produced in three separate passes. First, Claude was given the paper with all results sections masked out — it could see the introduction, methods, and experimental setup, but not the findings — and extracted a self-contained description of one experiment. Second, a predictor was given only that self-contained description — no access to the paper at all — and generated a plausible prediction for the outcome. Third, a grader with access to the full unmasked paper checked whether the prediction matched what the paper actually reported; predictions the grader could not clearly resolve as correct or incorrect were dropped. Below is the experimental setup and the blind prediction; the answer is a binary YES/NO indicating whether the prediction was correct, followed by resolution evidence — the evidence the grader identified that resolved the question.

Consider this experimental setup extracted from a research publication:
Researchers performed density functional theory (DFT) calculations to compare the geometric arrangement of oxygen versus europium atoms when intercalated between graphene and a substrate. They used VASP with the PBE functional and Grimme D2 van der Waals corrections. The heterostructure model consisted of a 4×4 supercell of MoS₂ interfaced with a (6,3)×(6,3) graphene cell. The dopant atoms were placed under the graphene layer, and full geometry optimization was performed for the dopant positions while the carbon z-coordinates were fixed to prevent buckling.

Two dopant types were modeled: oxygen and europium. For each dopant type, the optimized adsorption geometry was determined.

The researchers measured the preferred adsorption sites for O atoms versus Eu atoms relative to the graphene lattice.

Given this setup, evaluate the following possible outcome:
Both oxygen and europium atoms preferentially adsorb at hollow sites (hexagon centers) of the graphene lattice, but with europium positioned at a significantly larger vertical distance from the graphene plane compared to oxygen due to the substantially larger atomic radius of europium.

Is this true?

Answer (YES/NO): NO